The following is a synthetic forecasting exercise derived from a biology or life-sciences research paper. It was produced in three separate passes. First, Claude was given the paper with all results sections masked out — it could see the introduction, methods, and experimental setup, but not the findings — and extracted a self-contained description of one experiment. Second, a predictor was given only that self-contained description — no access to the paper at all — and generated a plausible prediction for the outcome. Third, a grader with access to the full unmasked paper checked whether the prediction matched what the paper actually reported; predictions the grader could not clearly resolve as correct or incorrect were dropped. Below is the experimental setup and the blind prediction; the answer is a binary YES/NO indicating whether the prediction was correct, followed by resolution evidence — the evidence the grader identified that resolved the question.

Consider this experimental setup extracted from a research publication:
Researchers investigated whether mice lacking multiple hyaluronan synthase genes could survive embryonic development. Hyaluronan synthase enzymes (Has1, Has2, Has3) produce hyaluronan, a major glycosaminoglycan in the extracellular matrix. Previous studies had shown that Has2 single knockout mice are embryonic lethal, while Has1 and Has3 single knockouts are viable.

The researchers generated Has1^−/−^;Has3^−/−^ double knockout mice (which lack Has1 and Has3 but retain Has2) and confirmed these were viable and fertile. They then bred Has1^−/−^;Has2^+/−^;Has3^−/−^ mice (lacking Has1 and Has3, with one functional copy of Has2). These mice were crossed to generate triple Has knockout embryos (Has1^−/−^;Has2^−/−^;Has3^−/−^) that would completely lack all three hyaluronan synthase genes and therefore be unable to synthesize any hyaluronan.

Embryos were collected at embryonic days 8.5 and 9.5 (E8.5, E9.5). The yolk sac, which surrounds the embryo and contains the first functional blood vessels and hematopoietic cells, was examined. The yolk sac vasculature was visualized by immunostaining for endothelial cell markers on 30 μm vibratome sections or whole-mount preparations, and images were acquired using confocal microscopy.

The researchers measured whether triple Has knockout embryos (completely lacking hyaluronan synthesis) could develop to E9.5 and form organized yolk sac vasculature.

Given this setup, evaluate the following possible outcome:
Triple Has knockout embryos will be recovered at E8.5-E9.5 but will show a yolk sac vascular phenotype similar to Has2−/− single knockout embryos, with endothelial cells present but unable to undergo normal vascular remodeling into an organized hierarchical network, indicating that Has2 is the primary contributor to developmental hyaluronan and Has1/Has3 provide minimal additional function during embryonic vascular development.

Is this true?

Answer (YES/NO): NO